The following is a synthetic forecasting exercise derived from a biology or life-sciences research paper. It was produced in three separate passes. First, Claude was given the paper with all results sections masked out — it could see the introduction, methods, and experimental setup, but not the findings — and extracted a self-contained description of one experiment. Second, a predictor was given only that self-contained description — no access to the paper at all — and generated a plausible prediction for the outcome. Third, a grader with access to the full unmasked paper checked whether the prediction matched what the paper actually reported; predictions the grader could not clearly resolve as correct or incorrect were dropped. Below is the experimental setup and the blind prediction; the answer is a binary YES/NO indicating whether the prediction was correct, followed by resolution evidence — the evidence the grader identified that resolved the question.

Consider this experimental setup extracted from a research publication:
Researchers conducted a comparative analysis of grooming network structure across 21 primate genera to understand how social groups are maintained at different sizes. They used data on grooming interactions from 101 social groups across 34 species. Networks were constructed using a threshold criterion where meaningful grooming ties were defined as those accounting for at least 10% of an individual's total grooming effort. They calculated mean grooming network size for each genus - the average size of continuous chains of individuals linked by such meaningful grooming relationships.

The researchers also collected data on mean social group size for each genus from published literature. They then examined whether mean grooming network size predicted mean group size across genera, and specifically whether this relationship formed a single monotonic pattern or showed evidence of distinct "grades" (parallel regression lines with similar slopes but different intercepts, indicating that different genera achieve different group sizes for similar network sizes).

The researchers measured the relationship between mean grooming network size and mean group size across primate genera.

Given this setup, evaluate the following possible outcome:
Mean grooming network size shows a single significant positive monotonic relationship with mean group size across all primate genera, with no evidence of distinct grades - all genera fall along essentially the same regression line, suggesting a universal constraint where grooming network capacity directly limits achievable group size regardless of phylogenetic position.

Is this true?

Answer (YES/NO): NO